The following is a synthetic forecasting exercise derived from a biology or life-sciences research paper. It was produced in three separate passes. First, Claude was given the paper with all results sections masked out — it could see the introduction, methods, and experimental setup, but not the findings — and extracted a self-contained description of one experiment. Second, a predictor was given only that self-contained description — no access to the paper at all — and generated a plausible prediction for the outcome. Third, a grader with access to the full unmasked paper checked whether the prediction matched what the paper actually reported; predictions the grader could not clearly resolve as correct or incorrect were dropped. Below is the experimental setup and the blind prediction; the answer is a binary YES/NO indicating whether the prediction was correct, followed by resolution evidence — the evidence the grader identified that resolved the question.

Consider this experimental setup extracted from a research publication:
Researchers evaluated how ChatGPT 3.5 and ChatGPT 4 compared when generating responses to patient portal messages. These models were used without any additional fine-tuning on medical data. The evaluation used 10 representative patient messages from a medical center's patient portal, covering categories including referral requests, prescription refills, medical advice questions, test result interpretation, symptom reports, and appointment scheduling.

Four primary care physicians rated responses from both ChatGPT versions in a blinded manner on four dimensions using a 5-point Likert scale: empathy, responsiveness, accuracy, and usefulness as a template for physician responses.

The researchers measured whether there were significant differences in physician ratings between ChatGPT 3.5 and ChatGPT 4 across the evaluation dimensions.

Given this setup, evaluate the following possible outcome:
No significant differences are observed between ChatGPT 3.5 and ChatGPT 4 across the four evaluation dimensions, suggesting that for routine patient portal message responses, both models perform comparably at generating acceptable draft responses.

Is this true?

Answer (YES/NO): NO